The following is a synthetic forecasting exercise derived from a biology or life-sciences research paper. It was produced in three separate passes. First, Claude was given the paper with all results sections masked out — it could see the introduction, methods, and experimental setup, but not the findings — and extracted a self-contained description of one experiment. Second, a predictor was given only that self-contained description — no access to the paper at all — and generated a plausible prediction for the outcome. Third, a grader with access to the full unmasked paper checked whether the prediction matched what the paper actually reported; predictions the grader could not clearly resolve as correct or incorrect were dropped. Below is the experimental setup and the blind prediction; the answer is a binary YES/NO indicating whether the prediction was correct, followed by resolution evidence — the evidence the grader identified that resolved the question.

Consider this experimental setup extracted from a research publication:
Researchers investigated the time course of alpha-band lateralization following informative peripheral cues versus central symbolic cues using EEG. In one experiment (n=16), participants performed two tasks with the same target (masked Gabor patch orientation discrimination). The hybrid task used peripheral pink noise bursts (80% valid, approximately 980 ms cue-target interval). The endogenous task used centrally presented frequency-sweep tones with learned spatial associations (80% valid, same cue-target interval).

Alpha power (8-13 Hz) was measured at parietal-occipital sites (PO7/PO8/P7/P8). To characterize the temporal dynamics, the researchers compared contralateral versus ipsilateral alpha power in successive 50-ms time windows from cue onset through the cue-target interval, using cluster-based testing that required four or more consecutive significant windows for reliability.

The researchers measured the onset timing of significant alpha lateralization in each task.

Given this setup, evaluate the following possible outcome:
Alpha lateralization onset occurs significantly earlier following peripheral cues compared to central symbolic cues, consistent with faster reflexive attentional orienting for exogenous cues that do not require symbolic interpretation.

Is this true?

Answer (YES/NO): YES